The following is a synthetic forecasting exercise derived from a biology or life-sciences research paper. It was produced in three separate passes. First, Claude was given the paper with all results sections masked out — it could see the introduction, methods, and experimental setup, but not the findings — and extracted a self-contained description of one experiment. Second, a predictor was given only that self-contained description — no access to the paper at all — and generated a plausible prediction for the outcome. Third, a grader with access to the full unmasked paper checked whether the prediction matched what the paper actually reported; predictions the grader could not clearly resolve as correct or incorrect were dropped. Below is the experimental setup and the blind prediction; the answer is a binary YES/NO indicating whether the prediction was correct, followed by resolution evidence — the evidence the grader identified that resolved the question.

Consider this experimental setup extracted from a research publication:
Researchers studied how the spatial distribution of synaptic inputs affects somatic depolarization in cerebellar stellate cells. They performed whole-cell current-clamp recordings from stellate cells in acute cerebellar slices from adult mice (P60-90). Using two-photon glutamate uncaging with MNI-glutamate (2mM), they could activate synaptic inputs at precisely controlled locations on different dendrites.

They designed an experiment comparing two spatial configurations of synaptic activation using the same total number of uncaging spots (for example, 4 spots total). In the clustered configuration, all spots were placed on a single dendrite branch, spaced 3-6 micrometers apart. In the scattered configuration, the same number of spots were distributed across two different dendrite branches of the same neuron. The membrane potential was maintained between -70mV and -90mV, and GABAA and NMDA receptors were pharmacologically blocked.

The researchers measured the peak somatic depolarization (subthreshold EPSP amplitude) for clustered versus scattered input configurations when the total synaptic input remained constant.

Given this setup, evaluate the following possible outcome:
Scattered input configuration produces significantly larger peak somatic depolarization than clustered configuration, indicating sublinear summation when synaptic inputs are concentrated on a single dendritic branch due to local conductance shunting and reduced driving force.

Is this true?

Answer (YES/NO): YES